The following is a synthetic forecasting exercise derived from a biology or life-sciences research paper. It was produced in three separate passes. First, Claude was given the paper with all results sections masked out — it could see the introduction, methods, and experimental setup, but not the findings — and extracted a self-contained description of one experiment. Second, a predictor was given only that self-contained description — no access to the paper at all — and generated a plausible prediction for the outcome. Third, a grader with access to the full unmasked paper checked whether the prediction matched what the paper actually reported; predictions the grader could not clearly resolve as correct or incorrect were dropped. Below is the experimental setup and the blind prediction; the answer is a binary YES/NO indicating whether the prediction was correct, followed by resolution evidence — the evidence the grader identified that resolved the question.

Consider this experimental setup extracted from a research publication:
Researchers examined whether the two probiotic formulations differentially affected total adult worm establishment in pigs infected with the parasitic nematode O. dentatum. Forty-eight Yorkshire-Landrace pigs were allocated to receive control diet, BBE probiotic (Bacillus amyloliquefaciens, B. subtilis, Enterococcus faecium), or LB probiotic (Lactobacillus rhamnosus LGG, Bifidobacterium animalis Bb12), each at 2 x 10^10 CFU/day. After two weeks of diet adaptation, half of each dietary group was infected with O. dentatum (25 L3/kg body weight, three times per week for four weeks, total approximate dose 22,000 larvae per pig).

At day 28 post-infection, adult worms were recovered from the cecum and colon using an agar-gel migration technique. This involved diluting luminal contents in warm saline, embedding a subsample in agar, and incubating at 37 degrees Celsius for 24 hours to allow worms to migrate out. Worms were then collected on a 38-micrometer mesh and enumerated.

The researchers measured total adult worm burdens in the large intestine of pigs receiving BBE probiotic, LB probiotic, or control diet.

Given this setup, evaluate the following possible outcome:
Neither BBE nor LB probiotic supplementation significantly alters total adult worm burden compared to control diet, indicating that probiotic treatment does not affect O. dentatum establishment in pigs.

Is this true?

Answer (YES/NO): YES